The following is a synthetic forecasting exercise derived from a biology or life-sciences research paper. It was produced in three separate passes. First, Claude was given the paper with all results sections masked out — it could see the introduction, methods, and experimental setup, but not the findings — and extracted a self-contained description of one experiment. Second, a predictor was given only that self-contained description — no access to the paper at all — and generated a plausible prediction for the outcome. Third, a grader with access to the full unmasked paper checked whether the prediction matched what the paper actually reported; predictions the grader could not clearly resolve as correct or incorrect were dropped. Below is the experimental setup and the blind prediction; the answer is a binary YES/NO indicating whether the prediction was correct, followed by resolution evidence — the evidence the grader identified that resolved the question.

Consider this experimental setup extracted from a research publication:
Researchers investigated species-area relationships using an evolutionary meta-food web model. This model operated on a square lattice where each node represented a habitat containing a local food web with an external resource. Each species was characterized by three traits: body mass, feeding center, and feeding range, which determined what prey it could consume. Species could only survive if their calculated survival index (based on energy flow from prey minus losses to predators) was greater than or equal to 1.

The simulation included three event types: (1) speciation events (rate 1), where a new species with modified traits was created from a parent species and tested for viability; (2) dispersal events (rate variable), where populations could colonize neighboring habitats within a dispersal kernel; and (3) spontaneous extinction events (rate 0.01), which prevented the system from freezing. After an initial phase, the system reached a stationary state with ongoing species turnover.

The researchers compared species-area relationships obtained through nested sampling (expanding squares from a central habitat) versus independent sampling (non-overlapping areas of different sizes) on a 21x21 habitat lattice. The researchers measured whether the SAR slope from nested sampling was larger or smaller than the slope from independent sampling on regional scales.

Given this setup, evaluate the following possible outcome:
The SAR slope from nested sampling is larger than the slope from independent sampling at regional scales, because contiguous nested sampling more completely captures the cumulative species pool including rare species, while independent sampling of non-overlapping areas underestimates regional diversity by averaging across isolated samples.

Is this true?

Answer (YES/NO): NO